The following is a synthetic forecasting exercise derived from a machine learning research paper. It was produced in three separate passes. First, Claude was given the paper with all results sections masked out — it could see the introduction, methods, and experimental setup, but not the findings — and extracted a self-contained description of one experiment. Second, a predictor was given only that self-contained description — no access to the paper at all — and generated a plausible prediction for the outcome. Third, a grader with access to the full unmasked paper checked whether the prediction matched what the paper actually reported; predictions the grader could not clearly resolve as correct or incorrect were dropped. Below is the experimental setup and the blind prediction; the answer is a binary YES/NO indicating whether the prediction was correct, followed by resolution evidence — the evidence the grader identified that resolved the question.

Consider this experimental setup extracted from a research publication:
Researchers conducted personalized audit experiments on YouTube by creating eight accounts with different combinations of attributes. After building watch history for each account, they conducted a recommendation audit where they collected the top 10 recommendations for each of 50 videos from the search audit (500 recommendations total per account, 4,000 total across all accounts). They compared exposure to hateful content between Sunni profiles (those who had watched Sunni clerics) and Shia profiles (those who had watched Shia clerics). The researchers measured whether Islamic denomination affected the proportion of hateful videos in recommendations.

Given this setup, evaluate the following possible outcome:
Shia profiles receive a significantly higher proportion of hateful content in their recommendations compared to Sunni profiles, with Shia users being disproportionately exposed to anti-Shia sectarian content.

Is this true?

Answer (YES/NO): NO